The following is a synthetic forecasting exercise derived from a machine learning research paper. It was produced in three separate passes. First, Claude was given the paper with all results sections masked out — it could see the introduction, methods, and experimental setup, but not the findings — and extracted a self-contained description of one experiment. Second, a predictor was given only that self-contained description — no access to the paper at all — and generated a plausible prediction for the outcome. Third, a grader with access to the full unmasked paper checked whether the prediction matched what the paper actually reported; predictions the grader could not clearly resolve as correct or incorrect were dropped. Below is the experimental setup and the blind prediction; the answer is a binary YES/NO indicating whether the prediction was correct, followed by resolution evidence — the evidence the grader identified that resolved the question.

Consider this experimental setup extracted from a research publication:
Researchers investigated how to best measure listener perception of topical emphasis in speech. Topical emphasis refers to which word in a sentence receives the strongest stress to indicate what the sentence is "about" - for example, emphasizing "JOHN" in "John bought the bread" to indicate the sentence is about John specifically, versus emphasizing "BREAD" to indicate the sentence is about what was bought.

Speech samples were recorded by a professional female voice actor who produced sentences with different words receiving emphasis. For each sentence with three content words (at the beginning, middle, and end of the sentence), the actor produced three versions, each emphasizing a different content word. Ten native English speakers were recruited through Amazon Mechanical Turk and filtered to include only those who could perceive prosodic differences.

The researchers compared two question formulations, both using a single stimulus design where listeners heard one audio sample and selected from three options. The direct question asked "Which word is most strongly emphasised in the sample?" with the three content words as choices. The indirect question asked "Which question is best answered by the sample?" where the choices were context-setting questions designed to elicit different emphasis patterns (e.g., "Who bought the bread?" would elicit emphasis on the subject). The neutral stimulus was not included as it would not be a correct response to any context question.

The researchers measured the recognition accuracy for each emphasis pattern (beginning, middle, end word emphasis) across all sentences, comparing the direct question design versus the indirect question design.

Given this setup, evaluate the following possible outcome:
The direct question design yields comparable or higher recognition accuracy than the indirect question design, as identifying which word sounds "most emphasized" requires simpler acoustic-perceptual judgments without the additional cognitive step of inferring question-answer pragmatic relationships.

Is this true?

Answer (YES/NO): NO